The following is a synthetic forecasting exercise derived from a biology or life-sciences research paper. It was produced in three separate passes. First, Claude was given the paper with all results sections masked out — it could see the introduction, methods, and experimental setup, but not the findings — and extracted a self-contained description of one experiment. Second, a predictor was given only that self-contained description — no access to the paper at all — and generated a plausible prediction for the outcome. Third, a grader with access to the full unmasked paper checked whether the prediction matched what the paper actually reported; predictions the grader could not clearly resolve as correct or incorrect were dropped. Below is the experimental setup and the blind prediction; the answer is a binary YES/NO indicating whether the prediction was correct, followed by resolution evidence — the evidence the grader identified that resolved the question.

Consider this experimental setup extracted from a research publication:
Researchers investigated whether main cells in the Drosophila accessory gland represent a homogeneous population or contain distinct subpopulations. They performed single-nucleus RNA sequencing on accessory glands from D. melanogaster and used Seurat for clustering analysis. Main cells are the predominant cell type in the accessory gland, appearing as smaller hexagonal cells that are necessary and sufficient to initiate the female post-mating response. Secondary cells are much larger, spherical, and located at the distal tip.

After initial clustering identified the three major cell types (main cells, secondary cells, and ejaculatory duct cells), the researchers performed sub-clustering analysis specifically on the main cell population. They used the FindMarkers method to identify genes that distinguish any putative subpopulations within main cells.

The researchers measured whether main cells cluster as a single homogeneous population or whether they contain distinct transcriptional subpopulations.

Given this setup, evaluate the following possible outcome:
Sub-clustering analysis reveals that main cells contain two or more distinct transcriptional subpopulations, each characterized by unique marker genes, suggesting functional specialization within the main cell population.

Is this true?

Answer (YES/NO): YES